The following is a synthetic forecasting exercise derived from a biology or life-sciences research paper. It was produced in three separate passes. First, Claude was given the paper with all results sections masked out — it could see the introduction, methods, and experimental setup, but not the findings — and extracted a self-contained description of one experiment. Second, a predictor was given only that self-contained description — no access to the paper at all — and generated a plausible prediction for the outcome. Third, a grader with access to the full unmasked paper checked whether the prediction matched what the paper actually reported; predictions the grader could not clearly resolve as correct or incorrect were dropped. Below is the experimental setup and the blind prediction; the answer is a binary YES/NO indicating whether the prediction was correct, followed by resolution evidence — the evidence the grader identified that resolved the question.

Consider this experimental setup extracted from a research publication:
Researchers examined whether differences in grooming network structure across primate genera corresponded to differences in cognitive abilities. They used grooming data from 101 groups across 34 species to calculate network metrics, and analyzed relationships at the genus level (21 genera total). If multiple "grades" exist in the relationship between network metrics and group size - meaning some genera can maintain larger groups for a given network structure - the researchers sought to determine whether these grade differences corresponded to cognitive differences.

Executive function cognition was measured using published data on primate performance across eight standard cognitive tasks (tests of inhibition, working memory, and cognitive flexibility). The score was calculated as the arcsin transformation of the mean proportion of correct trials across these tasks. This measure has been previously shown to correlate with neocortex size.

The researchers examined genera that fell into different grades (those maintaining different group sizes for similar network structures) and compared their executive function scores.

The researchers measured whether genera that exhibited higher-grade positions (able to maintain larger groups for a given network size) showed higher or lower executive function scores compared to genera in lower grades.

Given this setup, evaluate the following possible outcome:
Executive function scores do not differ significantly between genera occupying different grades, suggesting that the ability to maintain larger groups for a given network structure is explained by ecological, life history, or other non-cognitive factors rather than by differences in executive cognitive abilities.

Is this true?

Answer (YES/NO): NO